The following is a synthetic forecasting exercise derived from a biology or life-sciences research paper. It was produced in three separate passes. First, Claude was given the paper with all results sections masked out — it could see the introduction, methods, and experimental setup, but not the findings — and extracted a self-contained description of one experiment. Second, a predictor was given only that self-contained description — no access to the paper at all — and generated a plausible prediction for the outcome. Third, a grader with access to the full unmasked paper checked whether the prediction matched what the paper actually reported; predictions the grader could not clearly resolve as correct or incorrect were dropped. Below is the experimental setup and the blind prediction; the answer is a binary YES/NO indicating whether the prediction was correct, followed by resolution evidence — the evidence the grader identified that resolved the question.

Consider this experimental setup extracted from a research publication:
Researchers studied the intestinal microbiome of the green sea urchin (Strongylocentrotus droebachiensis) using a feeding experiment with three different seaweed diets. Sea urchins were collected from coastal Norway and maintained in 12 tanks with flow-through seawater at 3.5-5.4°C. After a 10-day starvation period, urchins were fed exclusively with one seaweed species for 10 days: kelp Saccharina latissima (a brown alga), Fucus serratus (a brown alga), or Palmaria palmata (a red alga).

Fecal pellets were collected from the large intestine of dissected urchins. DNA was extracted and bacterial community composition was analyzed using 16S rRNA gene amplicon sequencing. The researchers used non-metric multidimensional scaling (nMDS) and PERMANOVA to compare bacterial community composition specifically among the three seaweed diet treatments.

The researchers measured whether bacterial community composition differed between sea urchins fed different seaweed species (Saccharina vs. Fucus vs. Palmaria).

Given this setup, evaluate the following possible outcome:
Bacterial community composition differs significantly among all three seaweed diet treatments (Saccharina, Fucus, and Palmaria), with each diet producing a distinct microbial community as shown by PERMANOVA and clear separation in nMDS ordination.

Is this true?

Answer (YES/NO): NO